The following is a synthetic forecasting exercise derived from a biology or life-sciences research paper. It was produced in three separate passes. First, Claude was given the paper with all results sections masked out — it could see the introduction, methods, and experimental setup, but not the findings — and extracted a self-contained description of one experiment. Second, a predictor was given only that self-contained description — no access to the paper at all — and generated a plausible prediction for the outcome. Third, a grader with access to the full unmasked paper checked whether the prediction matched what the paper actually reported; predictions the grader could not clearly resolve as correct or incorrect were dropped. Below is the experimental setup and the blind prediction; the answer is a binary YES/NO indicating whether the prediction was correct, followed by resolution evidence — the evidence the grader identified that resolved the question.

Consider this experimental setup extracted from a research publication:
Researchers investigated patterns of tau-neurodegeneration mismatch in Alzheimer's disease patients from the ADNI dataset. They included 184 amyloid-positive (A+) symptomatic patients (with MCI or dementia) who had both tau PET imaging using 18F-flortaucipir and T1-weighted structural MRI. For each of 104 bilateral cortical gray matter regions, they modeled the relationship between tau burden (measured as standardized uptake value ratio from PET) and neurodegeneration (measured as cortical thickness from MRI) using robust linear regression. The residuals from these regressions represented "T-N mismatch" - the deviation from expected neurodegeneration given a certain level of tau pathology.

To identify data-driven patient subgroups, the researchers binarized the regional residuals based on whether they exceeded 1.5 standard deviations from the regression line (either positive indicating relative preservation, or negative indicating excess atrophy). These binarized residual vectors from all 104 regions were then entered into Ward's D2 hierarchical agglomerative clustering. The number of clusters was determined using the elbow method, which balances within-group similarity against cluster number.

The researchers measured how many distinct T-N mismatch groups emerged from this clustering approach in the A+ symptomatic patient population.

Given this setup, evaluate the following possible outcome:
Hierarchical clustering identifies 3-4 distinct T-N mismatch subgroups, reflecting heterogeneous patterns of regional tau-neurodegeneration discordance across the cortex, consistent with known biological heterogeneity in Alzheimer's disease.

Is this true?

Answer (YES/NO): NO